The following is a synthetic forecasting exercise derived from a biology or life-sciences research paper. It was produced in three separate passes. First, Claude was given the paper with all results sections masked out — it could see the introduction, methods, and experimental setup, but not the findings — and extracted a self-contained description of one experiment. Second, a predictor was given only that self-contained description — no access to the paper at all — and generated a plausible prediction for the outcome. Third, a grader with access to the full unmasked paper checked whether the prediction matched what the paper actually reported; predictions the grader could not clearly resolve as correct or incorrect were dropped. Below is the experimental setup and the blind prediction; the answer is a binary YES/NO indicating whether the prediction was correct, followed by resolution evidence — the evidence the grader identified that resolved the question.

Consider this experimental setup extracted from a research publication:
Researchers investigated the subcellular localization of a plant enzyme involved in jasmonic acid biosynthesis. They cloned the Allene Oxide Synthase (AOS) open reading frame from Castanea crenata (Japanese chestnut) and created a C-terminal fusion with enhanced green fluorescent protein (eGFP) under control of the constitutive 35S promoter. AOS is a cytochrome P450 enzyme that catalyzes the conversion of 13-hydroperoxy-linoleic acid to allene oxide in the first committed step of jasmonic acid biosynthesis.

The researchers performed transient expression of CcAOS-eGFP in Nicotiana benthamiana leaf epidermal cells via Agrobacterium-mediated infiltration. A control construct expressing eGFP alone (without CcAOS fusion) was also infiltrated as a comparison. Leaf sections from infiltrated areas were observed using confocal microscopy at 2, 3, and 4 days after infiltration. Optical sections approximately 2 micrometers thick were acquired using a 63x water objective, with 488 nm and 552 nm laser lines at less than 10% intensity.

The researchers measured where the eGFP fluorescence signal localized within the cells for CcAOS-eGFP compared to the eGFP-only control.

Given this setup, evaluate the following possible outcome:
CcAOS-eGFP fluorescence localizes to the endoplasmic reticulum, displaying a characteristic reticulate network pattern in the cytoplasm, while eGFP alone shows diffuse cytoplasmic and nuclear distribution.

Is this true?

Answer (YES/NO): NO